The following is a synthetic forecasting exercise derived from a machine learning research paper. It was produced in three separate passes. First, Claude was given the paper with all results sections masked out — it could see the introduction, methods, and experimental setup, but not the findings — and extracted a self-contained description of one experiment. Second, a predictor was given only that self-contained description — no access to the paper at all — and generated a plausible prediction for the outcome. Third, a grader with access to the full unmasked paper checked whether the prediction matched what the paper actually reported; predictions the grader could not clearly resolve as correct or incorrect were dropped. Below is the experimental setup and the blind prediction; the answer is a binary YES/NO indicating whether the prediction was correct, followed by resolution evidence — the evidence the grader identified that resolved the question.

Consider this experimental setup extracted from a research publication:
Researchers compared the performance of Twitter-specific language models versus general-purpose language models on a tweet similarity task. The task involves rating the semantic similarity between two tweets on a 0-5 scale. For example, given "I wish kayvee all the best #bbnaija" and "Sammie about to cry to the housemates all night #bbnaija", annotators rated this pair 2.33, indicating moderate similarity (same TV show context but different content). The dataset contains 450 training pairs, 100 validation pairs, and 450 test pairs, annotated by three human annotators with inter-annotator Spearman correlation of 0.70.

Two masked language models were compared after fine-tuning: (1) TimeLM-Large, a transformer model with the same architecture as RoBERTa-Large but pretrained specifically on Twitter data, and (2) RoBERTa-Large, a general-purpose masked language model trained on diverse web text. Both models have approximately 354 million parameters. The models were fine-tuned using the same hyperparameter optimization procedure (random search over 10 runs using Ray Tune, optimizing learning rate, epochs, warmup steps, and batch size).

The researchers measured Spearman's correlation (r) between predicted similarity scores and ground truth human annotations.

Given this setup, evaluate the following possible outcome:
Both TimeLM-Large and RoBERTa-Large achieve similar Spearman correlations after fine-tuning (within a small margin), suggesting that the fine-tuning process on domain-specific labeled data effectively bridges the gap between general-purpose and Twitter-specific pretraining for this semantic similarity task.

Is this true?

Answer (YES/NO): NO